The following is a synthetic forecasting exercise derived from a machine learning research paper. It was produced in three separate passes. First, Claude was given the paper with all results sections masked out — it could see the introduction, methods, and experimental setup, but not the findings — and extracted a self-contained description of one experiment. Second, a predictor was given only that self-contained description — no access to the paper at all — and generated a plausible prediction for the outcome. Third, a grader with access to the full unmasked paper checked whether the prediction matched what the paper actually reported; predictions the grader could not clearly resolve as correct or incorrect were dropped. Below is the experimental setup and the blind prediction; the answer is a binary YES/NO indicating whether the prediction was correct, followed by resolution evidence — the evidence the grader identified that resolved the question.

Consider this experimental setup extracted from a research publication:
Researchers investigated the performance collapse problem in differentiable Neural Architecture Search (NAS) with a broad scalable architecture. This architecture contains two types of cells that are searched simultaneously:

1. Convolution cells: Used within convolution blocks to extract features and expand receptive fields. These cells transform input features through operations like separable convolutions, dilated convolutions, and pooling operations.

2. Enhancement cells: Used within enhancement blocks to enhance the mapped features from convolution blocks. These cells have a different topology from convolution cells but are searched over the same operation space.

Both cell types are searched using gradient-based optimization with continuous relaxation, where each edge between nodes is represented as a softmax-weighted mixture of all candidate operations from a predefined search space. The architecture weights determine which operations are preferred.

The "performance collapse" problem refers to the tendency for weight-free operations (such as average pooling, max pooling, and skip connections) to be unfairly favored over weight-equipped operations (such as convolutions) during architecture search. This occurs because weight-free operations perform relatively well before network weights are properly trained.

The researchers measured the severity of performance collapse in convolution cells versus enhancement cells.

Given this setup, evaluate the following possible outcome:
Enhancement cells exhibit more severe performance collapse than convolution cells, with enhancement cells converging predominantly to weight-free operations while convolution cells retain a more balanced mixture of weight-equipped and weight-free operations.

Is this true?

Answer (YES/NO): YES